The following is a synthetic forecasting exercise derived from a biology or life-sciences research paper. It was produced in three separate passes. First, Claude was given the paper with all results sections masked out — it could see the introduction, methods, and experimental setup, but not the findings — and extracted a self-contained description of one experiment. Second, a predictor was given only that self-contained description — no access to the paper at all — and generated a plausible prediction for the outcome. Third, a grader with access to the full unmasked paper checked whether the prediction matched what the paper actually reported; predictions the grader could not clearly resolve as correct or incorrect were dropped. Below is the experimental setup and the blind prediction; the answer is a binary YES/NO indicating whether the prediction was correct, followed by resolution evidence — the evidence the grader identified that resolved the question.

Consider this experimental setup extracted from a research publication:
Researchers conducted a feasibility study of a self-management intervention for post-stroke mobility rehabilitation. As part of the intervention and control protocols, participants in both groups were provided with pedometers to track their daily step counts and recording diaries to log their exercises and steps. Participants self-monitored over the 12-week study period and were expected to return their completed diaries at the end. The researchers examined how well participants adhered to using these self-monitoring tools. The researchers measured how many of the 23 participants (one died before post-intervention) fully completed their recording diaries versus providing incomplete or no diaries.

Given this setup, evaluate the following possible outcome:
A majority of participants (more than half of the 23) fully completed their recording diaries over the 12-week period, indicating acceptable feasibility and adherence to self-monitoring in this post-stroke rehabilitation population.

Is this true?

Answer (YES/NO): NO